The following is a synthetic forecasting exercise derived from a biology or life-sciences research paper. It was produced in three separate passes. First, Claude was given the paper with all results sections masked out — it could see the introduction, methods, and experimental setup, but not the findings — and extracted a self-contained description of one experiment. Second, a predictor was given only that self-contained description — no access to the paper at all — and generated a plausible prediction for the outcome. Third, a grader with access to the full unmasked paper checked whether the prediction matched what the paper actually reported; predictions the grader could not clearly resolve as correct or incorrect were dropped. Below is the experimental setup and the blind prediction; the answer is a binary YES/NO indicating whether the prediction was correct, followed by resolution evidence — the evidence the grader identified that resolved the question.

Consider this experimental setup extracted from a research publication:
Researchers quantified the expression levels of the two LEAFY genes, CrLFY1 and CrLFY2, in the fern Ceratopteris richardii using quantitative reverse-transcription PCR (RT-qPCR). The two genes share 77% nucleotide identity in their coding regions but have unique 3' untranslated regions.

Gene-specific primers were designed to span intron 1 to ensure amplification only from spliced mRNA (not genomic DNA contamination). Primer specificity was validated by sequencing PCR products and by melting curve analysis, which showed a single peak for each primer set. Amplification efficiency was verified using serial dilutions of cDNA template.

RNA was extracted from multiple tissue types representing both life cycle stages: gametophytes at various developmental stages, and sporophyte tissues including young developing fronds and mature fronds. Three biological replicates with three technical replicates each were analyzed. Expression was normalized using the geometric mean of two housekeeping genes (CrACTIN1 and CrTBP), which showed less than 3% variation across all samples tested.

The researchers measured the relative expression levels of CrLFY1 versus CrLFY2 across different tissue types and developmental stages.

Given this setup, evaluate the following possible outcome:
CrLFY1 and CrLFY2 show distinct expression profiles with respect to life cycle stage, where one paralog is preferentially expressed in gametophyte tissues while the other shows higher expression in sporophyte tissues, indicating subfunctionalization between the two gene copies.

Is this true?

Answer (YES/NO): NO